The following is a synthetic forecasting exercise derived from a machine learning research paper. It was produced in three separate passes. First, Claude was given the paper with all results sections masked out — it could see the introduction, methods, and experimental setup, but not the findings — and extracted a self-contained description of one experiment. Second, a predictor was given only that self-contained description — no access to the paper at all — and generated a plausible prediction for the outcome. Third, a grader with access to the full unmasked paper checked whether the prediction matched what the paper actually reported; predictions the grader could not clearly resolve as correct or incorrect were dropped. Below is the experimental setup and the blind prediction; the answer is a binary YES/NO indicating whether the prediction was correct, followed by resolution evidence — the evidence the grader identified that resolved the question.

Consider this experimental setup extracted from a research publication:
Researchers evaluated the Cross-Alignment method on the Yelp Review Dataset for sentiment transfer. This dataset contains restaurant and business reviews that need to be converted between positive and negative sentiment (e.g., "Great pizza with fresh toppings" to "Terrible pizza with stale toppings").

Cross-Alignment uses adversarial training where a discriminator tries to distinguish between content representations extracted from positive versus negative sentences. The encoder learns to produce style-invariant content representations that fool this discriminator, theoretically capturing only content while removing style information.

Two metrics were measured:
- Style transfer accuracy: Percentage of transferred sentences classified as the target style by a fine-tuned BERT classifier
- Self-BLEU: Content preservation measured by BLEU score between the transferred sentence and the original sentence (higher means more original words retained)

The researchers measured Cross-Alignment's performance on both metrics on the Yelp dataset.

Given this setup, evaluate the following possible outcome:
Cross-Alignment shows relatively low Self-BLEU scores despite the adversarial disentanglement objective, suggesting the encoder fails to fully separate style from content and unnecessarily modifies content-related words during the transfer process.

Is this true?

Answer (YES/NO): YES